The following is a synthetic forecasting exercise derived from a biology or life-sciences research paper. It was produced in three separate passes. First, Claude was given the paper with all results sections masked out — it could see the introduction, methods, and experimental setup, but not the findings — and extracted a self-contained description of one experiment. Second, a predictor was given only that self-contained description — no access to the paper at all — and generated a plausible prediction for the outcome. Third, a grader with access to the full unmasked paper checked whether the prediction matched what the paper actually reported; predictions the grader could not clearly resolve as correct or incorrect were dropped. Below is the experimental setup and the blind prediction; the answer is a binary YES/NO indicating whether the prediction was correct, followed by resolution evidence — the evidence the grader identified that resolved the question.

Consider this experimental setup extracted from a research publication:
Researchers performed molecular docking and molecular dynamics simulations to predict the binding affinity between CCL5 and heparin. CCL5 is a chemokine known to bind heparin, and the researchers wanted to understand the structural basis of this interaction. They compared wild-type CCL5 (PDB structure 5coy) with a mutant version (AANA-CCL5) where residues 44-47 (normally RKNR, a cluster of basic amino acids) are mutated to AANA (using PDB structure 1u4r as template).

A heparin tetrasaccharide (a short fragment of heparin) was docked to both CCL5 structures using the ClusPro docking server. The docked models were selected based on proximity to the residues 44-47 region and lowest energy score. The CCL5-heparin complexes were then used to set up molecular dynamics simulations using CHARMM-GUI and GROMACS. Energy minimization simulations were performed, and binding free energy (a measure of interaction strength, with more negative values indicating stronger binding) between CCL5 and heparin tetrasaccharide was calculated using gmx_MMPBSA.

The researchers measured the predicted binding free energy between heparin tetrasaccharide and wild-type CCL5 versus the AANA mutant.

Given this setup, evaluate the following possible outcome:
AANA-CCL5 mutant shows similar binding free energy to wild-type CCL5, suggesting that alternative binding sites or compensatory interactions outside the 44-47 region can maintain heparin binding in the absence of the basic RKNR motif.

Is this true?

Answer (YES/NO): NO